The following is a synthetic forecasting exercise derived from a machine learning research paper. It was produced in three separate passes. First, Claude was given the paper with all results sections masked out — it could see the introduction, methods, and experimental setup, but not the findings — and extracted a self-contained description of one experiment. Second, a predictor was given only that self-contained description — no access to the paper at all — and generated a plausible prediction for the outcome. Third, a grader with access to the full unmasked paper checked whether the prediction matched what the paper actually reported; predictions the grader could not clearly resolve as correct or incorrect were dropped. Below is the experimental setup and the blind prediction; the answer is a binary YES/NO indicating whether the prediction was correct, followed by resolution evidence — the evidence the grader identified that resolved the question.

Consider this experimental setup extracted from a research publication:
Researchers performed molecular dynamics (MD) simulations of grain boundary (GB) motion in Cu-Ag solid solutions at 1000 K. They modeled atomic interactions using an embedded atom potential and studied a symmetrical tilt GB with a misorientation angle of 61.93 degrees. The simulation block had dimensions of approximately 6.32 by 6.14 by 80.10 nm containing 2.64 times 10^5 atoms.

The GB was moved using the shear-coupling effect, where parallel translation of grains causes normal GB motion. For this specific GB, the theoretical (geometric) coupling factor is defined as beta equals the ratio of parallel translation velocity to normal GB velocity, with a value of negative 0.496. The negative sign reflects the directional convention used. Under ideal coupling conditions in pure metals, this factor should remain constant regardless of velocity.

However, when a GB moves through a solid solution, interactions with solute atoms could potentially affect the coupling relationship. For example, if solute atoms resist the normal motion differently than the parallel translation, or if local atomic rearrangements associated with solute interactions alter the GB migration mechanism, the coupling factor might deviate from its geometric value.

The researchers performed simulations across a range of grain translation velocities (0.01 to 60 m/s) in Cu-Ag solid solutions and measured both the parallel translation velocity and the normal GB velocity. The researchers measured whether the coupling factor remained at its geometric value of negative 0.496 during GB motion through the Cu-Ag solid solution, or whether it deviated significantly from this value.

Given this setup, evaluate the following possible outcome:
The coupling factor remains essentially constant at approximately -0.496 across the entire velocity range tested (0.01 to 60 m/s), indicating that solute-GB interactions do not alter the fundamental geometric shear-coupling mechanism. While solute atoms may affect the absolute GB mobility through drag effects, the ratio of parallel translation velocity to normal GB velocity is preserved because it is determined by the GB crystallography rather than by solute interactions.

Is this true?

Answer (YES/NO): NO